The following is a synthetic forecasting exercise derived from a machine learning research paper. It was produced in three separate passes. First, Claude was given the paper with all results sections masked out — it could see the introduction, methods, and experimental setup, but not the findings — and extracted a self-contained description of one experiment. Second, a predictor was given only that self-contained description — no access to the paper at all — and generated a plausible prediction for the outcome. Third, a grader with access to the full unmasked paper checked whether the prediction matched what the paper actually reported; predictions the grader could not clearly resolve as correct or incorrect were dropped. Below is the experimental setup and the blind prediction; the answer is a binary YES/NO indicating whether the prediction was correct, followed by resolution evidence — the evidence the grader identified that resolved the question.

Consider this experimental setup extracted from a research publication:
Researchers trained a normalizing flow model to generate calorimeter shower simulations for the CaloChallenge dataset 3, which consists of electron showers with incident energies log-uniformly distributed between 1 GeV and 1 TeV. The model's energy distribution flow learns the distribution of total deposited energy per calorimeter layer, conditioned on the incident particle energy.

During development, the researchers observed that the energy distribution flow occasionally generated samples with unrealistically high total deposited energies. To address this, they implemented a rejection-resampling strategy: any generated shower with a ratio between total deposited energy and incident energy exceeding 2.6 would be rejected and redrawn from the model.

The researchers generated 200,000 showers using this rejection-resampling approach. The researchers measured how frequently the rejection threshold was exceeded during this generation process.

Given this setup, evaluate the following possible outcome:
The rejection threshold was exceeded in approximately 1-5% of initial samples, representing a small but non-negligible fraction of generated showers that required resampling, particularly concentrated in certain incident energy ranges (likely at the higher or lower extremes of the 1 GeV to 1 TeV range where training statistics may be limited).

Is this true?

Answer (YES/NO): NO